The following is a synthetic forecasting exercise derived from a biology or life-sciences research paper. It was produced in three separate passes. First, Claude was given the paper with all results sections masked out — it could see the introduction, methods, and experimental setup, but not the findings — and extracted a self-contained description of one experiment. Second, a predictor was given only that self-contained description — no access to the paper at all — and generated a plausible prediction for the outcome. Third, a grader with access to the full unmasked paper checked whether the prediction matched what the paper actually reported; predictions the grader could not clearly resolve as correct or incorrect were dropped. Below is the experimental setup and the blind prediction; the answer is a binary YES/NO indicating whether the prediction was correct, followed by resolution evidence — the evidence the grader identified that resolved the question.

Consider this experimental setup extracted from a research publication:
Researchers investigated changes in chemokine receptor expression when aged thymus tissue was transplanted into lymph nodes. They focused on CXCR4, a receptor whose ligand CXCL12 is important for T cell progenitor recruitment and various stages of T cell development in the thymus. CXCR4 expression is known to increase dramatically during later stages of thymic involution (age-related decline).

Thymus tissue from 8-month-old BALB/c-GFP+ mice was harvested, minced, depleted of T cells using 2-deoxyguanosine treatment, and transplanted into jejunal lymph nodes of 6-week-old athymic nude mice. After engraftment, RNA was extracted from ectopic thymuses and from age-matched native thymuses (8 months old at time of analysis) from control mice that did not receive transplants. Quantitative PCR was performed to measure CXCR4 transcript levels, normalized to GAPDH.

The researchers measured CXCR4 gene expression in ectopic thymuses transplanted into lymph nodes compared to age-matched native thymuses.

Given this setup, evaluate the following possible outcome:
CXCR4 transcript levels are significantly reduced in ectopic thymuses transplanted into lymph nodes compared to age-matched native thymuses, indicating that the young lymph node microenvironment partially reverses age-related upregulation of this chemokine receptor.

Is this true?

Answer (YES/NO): YES